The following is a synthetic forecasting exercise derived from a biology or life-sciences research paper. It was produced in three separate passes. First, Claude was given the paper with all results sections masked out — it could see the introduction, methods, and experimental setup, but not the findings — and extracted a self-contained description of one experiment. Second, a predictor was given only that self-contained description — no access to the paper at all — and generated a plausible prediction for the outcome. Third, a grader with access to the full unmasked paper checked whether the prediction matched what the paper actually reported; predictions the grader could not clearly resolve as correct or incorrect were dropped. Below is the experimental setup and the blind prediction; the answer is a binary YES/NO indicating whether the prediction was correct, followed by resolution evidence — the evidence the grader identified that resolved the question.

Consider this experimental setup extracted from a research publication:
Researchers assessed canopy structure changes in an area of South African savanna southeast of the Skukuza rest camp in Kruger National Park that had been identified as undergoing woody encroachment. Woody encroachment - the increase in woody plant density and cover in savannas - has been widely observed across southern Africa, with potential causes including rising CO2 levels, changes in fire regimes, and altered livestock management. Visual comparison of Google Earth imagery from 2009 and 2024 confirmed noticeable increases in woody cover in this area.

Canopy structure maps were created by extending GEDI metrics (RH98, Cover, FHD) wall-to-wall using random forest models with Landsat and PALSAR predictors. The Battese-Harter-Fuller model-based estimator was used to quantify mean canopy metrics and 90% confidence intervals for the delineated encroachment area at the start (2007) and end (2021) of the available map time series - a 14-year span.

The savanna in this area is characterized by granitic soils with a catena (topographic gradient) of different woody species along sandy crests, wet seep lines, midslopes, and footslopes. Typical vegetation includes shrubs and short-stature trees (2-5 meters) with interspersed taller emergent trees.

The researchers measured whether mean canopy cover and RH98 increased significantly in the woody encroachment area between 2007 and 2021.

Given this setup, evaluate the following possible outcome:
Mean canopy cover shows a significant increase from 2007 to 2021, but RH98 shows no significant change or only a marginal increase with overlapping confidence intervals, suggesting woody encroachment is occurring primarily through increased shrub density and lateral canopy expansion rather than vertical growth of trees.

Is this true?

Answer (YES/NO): NO